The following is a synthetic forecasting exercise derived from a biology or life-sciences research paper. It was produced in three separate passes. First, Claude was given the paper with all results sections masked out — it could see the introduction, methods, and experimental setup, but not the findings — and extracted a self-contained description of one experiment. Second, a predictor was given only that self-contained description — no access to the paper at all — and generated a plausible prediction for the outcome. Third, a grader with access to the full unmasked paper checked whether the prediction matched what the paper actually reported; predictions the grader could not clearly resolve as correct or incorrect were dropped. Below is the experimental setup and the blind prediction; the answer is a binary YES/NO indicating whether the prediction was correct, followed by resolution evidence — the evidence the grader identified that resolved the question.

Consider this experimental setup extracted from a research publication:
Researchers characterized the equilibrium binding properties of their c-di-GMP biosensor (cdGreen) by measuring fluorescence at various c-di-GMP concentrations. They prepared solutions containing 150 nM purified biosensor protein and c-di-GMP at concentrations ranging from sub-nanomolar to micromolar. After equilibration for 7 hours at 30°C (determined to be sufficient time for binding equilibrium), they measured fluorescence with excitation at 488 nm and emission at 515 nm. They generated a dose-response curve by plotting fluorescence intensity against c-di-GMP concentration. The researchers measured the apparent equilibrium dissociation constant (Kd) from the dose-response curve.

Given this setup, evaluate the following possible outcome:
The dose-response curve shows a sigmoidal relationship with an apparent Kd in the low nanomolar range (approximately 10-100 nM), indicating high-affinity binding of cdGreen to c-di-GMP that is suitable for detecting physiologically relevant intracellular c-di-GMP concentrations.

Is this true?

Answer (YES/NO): NO